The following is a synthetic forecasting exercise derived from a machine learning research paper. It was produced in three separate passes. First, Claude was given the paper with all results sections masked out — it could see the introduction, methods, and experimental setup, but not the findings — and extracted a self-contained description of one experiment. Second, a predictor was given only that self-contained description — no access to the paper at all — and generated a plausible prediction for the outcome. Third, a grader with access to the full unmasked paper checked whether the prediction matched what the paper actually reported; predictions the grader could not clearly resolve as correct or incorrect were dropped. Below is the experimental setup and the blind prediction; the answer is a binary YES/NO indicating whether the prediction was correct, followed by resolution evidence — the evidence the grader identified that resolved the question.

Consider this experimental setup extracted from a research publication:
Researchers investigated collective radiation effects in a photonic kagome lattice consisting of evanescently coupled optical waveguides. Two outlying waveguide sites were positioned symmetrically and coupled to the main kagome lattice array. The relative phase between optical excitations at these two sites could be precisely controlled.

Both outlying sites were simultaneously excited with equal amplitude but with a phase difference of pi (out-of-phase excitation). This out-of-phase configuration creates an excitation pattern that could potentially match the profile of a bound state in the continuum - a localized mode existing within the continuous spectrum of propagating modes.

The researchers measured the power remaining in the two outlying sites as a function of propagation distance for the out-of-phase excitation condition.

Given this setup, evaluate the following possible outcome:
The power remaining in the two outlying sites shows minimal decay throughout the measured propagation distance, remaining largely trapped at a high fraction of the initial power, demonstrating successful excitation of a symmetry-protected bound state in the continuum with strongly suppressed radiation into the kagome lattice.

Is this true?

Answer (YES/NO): NO